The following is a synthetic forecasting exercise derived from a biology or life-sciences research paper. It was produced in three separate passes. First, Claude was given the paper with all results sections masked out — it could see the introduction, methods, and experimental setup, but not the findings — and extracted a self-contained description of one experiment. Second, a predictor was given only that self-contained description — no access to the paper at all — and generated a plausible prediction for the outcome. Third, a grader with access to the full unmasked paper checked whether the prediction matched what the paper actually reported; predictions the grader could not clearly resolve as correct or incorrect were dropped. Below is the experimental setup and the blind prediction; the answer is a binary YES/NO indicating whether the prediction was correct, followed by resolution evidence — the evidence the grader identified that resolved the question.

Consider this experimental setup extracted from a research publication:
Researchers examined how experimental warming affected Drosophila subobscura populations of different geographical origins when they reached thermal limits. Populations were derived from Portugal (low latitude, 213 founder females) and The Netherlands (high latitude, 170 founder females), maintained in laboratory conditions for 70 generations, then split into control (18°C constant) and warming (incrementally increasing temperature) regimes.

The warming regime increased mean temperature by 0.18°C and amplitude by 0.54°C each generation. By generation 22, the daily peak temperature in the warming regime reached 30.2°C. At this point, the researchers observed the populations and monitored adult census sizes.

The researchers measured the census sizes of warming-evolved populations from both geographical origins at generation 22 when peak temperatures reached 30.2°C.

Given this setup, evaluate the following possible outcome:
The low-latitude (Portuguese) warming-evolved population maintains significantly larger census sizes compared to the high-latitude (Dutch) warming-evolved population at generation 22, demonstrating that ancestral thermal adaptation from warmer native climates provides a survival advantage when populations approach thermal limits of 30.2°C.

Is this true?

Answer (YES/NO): NO